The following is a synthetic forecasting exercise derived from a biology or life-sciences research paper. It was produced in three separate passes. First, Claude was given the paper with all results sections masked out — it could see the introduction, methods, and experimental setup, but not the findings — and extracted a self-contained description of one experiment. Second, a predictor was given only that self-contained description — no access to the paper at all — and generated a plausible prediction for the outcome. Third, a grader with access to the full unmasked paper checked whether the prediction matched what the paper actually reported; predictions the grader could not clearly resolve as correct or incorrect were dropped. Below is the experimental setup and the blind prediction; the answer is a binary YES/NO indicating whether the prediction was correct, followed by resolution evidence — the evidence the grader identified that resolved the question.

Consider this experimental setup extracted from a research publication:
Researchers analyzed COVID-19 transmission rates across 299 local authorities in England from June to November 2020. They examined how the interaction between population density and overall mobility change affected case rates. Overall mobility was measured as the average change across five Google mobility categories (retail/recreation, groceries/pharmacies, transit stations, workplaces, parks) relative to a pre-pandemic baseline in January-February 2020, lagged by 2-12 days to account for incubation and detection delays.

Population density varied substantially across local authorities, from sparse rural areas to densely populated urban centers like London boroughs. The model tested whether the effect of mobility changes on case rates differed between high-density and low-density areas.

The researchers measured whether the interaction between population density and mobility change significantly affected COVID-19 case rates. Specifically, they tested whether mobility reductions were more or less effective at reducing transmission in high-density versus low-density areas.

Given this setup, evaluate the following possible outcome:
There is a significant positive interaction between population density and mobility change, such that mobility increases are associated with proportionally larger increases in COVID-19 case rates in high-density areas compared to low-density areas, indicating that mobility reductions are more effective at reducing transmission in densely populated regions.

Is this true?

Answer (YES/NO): NO